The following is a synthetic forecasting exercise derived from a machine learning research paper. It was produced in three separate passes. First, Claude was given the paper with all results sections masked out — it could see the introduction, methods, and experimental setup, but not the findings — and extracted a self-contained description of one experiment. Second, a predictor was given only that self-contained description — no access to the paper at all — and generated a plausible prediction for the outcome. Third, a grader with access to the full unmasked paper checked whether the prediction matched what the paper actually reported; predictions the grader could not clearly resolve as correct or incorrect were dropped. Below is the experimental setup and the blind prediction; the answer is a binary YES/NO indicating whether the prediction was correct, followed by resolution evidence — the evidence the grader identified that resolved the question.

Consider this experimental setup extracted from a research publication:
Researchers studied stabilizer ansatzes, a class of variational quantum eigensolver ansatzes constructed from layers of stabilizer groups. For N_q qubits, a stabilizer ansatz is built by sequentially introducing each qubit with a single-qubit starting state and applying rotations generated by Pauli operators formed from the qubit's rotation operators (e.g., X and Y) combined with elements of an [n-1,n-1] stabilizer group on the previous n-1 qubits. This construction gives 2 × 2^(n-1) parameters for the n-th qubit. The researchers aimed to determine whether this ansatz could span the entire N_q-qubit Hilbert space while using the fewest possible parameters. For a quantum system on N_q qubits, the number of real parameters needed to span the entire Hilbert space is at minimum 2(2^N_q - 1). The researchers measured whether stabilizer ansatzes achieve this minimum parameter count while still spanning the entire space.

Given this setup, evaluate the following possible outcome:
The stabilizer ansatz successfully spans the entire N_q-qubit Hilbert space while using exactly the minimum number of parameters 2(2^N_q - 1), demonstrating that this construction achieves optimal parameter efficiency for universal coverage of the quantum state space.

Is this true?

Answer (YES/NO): YES